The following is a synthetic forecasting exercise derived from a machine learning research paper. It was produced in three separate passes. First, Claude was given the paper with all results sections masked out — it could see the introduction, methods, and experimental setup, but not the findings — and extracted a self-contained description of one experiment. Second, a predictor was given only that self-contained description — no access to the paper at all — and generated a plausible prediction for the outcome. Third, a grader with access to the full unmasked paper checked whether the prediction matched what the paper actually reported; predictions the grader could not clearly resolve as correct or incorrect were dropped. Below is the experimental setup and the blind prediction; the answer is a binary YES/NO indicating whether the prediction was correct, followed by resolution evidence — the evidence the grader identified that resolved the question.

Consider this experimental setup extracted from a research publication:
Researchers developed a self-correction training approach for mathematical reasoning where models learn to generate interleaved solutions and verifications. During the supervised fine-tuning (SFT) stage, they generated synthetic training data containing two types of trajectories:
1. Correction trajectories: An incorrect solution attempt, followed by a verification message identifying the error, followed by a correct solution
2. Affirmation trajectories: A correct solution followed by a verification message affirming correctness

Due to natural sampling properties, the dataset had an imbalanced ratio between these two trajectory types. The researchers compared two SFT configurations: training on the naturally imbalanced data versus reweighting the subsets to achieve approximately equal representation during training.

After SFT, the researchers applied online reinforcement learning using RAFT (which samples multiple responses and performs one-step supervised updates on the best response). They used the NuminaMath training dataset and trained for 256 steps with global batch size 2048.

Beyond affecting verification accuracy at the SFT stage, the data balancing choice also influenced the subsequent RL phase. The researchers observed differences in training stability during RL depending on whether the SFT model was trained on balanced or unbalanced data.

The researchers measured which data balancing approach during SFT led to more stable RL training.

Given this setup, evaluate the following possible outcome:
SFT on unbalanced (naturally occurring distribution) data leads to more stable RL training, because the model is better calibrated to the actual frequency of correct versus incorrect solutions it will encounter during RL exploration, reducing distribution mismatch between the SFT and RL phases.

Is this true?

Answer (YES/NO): NO